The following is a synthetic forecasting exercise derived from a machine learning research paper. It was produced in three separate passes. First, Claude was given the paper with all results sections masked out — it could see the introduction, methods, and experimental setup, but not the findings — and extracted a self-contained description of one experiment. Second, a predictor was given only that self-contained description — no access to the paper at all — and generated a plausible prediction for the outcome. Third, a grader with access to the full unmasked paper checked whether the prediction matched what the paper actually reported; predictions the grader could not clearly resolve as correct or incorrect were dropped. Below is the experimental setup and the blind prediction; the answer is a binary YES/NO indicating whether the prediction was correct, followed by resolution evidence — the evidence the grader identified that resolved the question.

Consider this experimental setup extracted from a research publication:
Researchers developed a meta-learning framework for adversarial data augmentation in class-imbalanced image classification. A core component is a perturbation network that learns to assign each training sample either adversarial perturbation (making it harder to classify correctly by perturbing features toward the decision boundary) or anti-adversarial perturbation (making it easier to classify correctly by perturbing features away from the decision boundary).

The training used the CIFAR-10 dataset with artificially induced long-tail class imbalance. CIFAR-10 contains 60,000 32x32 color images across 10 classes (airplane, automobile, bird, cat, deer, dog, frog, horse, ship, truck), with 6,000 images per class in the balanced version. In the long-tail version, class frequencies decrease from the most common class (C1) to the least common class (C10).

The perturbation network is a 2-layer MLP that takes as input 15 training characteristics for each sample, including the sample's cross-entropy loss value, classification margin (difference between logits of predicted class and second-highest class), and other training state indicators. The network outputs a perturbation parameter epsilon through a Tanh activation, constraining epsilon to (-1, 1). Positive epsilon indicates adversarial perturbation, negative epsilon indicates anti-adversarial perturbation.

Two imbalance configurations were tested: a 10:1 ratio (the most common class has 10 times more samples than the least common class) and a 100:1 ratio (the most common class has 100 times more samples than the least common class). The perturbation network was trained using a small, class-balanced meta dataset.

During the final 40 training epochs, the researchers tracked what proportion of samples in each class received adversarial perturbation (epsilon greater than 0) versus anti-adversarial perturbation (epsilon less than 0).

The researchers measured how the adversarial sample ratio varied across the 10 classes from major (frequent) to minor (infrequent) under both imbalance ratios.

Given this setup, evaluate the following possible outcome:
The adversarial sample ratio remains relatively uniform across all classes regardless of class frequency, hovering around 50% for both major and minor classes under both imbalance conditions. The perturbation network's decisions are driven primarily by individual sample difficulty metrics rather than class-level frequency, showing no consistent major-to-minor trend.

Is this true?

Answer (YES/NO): NO